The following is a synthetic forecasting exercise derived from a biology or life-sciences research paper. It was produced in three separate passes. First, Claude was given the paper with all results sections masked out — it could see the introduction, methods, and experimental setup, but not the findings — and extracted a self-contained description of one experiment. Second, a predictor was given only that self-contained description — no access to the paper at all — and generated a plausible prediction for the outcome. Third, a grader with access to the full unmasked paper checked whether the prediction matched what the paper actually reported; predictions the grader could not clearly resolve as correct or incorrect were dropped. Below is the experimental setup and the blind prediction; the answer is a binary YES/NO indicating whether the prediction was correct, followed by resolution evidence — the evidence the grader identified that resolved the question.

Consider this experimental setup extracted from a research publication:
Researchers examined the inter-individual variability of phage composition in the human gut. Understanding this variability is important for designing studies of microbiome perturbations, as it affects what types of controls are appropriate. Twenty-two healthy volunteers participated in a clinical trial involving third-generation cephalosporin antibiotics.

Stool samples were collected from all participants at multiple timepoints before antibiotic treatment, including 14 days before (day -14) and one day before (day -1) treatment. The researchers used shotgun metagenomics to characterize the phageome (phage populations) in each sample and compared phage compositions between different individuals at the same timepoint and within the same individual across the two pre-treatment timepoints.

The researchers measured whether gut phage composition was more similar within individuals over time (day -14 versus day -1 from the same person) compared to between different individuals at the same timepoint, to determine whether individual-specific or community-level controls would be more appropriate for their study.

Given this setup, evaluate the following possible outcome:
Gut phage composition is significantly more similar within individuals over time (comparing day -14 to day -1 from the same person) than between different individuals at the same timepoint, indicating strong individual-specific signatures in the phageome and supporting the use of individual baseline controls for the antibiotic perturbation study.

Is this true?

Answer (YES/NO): YES